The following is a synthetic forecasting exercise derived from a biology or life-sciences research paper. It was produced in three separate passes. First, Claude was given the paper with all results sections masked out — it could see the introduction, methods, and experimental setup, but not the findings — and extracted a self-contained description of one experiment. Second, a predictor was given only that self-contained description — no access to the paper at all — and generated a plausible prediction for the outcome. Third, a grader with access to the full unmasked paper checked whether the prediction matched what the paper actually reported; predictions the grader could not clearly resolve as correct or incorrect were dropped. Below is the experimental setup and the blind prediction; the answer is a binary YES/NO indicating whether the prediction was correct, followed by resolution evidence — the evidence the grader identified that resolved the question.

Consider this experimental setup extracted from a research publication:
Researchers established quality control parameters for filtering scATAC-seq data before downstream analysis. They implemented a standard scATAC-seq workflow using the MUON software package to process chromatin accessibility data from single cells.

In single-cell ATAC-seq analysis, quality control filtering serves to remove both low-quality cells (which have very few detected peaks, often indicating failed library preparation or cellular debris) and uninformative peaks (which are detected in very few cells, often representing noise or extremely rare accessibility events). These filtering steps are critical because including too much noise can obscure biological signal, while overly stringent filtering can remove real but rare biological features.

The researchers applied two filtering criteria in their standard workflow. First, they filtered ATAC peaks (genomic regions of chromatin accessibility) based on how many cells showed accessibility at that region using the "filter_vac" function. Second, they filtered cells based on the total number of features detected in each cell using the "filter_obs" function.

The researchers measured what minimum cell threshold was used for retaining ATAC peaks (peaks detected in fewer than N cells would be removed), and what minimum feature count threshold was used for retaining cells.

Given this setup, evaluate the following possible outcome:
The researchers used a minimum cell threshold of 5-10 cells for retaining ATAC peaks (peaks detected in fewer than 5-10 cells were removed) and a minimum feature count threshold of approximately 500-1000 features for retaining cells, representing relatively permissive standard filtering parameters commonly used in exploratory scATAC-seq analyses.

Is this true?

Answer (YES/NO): NO